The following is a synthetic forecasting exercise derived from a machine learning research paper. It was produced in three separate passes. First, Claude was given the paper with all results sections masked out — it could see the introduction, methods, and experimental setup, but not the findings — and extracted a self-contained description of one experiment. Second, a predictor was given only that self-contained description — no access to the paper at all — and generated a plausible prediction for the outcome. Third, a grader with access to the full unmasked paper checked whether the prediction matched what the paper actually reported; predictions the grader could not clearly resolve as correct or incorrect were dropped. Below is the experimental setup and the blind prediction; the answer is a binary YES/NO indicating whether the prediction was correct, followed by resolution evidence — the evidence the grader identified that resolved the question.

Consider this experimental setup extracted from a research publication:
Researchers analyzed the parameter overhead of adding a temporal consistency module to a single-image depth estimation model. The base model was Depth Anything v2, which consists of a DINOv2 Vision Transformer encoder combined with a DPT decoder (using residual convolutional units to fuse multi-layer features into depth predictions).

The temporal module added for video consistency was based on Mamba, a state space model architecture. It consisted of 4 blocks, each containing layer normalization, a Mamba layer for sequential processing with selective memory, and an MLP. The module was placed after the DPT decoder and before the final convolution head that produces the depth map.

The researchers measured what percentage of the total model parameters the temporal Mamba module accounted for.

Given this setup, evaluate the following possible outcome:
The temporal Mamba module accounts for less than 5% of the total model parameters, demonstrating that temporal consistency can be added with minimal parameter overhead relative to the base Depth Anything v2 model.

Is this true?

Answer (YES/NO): YES